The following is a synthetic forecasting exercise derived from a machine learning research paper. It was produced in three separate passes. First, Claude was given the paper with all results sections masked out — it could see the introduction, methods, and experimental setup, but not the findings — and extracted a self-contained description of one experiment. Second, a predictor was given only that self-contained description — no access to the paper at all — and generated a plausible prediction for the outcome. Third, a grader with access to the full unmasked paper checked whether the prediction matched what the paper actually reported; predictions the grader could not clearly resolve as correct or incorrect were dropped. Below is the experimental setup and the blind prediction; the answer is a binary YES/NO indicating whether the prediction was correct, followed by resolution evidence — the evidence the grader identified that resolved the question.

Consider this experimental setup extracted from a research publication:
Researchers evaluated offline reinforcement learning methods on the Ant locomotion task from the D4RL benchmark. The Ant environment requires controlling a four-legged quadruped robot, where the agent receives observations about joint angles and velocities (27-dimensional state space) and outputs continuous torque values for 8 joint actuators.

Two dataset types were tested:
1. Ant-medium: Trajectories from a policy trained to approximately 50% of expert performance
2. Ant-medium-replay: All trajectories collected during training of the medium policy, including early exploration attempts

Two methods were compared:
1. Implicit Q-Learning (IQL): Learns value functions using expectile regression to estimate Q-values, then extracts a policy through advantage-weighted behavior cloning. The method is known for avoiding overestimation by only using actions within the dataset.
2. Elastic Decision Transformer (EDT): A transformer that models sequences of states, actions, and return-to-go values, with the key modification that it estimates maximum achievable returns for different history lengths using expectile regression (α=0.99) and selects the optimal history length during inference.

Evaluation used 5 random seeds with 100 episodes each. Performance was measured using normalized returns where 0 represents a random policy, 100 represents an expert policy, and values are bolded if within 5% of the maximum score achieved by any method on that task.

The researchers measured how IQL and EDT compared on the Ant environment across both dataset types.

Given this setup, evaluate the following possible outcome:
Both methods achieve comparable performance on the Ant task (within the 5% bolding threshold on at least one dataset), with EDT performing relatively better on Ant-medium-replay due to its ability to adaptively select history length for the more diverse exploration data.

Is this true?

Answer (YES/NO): YES